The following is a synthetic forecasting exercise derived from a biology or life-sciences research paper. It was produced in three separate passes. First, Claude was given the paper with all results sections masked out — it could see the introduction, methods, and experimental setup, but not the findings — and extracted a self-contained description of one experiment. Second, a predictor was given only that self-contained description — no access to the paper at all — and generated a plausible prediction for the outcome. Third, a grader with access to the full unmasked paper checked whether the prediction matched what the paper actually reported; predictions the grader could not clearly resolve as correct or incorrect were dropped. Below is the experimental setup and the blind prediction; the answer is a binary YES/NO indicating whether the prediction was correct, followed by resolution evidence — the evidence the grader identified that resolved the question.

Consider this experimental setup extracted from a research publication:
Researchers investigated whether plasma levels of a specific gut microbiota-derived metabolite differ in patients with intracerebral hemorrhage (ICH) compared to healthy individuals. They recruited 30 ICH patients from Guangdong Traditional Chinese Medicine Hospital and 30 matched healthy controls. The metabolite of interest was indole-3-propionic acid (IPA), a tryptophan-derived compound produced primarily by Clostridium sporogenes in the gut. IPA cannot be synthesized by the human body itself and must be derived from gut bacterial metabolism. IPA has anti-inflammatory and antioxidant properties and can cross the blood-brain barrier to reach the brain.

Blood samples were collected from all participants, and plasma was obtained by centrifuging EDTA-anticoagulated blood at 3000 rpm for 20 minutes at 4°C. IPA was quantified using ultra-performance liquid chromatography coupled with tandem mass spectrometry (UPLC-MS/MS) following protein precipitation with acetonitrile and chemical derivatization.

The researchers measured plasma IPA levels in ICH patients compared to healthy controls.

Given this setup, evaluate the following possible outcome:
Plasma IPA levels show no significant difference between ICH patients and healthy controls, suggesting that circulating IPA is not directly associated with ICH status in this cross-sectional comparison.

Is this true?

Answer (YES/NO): NO